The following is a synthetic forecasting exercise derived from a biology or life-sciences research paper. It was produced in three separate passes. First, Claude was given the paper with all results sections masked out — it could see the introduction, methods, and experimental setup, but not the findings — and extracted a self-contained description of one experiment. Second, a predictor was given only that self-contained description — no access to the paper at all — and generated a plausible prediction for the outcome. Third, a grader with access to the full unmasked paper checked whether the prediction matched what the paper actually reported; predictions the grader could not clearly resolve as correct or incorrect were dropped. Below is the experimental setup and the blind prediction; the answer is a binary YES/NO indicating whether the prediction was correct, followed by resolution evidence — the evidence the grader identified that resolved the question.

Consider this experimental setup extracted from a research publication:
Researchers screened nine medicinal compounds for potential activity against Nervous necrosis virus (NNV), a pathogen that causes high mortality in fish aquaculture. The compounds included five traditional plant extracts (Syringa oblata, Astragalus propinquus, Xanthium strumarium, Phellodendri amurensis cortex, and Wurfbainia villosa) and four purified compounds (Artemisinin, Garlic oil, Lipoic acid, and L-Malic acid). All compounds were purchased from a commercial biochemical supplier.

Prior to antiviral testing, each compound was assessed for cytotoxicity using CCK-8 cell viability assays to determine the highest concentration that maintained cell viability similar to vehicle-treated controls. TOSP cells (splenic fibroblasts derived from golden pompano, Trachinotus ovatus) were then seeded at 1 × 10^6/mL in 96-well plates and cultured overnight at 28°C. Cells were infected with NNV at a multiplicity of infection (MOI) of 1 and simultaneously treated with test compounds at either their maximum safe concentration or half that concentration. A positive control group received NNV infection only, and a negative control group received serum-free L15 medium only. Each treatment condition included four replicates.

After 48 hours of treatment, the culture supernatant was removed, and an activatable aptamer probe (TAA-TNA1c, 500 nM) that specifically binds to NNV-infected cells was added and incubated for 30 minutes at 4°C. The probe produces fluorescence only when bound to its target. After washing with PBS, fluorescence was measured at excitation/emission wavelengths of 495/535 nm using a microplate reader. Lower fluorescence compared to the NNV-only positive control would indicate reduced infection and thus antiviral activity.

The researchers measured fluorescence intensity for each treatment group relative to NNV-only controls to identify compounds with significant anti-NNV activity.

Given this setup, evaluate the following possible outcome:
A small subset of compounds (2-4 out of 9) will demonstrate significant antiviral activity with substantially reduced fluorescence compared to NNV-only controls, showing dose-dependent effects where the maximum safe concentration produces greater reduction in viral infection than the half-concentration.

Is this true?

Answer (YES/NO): NO